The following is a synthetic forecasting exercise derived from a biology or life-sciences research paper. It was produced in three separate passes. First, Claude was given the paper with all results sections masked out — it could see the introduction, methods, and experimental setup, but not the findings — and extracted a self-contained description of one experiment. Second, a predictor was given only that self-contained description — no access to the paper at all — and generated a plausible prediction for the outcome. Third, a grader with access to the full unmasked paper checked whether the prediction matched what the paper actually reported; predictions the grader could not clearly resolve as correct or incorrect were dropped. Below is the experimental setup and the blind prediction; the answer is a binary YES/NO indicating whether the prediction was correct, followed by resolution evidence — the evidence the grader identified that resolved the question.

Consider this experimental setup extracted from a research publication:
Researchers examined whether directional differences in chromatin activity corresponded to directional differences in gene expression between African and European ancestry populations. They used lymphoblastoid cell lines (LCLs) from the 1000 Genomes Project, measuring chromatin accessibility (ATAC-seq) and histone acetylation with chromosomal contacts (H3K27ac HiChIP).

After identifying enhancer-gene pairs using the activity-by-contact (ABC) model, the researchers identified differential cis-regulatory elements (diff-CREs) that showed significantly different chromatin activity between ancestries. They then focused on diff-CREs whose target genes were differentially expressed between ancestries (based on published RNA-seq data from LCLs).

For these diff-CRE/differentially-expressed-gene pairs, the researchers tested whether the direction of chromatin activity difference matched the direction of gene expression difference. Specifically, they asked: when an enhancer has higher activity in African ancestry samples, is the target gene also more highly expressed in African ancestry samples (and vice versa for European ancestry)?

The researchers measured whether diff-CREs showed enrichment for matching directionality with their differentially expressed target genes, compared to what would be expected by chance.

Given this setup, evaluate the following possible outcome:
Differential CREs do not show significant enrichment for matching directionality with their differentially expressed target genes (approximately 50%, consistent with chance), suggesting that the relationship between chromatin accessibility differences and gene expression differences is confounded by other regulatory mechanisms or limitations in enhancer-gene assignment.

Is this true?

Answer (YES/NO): NO